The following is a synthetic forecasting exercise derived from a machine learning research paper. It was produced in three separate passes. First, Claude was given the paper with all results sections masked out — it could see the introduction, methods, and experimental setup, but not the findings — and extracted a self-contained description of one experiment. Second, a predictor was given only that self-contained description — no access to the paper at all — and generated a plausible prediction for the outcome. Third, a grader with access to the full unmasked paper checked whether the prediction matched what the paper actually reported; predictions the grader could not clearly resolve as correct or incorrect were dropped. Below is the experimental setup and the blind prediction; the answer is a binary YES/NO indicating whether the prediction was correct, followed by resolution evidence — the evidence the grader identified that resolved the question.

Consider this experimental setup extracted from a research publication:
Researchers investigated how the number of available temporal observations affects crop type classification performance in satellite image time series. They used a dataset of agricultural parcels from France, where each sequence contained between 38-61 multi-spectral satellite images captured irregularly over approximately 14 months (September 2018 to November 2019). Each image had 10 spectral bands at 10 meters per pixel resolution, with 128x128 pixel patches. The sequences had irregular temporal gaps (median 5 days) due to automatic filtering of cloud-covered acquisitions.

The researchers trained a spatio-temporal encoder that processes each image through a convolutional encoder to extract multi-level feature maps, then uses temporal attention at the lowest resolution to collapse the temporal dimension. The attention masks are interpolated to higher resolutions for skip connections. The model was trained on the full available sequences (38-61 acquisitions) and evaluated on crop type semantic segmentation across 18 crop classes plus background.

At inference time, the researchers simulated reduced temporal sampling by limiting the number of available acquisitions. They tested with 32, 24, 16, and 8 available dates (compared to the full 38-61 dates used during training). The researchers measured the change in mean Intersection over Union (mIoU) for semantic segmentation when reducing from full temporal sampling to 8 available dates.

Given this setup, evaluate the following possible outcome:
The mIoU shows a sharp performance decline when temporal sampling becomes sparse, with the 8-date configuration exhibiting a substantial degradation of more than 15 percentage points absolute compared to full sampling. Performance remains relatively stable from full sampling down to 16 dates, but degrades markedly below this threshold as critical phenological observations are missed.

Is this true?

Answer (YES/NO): NO